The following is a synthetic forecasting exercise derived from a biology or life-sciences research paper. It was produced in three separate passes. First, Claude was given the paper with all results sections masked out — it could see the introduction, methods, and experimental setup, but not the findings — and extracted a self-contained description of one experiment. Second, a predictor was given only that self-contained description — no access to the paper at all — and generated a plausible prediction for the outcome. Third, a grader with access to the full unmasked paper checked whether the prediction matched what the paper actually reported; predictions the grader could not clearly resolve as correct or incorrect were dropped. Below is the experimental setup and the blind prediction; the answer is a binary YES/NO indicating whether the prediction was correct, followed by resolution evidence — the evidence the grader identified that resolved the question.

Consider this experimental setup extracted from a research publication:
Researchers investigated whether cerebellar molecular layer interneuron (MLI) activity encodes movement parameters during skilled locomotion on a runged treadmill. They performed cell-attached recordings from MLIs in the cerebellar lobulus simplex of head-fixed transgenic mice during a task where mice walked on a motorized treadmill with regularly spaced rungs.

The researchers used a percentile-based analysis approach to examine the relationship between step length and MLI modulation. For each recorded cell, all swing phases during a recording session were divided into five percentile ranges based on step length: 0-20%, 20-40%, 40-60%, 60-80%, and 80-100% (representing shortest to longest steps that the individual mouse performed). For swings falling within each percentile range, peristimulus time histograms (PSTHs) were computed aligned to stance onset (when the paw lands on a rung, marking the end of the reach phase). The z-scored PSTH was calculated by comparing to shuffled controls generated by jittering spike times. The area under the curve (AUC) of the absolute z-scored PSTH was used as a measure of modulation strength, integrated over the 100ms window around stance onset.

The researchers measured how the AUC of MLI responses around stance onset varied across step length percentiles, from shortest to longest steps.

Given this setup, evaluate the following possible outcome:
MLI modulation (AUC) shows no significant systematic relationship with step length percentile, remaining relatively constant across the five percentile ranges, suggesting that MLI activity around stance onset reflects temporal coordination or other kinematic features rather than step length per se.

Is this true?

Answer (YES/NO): NO